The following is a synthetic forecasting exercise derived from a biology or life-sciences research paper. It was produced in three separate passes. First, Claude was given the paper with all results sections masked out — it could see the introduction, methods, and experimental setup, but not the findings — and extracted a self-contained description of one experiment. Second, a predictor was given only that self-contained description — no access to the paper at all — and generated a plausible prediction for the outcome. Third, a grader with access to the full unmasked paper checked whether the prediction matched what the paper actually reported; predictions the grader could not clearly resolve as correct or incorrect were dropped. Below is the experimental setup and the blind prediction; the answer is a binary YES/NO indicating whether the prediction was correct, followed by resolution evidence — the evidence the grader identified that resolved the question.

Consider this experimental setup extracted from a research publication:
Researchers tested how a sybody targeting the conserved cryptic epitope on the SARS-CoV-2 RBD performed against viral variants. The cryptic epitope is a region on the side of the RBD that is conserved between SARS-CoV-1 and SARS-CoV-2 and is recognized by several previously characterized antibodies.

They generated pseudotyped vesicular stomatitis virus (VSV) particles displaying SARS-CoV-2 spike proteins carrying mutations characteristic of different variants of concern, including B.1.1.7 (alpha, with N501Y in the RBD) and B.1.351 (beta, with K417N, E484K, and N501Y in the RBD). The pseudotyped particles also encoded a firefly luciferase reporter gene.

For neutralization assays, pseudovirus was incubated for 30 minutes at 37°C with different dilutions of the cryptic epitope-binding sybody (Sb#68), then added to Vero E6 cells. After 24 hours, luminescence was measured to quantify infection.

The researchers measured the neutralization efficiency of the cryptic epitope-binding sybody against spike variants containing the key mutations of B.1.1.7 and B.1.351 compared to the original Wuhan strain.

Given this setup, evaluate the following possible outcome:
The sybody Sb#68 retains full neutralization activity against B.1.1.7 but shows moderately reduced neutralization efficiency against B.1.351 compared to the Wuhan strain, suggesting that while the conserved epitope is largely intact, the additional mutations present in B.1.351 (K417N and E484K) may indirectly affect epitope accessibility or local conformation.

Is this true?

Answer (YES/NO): NO